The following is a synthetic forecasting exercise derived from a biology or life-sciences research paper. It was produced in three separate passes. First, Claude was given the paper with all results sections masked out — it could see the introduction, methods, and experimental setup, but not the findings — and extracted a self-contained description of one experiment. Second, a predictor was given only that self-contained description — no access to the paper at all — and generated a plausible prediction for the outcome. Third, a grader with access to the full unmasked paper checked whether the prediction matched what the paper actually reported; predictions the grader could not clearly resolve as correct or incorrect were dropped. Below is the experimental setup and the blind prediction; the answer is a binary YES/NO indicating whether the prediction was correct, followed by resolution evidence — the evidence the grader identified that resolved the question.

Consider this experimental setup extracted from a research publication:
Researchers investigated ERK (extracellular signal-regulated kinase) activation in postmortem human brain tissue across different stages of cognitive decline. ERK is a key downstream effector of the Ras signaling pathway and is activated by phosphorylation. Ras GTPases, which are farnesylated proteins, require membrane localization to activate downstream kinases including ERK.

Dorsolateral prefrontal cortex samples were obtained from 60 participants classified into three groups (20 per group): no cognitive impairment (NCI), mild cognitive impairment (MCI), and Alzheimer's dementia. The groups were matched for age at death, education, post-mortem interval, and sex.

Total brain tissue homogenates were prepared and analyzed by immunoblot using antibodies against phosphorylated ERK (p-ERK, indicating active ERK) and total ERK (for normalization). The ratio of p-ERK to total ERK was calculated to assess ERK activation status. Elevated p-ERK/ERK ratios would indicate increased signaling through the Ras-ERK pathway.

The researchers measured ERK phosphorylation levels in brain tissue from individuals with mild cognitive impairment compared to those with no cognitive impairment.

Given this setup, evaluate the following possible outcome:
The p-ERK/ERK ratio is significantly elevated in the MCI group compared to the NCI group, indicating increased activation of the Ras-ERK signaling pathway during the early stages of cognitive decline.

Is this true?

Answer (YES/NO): YES